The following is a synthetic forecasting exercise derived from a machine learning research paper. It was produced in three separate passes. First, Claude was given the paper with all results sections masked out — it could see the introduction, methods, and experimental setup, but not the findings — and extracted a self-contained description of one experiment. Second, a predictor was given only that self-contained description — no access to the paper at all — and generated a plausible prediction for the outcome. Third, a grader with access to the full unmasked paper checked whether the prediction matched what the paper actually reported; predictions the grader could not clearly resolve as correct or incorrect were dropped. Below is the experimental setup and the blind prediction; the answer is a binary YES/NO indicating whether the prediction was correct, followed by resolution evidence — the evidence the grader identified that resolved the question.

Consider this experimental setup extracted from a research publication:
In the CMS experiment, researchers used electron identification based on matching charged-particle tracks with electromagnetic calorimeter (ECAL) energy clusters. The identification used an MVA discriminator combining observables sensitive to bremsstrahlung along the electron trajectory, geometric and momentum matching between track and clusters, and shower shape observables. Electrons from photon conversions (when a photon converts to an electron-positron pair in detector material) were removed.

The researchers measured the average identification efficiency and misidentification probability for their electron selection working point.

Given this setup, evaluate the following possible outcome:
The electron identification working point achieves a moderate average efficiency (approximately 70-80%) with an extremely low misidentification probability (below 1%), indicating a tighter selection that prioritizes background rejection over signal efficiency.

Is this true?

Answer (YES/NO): NO